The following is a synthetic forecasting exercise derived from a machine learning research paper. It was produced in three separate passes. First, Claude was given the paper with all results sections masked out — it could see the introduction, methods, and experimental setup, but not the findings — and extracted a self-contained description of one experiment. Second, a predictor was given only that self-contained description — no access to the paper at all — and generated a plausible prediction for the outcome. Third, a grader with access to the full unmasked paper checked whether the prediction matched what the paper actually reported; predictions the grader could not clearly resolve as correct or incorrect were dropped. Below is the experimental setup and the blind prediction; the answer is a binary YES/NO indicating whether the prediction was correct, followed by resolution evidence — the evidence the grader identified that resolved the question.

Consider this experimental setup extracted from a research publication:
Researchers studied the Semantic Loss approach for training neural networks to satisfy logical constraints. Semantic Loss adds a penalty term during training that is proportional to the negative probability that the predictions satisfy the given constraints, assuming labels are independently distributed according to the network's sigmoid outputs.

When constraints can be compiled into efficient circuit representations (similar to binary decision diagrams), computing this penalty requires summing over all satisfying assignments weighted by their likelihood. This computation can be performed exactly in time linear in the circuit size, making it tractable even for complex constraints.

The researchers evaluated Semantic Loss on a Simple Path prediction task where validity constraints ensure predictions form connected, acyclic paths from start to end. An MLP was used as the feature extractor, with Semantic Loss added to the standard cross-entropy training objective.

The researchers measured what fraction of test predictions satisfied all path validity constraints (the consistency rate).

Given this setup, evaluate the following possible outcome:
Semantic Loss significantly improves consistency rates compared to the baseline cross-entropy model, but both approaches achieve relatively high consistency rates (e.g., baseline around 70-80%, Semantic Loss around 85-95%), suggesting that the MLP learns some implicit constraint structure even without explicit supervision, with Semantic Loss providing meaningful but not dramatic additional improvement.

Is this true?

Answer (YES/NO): NO